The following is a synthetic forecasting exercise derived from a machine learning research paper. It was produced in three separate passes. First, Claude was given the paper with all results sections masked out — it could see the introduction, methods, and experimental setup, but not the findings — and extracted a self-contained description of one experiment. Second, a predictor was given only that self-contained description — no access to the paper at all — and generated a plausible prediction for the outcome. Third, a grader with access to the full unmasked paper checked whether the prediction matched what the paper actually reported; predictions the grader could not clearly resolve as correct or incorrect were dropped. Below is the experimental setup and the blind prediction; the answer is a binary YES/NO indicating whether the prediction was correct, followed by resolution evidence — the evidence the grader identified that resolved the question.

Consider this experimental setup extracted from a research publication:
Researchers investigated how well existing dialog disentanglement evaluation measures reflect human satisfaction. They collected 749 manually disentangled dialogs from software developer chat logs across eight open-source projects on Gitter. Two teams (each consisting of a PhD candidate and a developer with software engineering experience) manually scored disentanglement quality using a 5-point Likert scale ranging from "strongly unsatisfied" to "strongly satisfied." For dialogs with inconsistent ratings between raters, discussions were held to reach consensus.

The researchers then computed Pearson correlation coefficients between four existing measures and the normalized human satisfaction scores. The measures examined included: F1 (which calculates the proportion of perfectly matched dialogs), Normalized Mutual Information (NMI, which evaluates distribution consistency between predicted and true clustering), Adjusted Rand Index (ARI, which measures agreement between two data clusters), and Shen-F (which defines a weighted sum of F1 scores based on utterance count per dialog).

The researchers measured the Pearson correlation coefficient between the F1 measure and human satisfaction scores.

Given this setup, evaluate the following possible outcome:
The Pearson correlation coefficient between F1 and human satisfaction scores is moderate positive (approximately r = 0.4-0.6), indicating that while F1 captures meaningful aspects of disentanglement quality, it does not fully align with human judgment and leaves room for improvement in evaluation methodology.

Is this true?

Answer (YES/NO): NO